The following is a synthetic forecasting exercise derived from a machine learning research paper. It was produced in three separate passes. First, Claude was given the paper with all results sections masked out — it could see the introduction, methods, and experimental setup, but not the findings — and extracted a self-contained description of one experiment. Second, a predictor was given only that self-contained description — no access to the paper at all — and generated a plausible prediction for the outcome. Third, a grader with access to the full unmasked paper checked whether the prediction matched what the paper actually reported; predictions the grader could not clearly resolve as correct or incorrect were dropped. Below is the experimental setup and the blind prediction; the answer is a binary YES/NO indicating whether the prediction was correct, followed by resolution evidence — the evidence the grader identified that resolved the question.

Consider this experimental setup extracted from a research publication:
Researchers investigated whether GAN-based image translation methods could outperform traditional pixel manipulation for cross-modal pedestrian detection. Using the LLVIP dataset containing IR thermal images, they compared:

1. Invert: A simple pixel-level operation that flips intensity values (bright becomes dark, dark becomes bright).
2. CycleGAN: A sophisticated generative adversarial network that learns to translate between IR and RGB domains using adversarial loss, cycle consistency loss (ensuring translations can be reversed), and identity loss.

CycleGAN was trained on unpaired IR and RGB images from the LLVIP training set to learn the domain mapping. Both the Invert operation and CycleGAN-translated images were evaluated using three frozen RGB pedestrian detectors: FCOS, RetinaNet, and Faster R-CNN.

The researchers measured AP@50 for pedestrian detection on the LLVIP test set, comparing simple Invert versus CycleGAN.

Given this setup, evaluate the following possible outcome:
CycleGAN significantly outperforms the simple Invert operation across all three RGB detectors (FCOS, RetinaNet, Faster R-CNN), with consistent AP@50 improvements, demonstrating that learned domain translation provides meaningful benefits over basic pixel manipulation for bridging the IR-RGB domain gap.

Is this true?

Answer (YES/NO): NO